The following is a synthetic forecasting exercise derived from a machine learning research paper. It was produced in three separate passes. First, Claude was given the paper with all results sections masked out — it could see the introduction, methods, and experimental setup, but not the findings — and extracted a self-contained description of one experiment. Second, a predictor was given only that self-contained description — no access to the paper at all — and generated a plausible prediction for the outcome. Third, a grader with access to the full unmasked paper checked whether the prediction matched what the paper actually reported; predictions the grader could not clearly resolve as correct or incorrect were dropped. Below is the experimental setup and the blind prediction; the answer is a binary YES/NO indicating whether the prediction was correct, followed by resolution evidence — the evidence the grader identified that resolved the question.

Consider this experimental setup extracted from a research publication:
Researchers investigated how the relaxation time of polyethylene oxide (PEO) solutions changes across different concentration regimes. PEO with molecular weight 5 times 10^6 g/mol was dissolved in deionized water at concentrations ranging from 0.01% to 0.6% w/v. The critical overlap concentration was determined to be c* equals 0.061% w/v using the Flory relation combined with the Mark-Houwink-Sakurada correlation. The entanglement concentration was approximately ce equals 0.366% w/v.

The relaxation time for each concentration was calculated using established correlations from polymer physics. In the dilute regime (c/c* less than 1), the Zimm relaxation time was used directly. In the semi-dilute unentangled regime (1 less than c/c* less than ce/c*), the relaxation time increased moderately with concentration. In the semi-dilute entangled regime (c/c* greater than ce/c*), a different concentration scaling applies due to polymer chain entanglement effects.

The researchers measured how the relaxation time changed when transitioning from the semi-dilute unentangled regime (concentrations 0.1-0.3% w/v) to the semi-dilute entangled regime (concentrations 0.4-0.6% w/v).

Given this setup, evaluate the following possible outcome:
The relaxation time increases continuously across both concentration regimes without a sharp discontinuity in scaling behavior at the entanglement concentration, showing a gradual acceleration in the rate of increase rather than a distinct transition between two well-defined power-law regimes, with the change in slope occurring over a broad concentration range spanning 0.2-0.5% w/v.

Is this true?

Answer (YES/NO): NO